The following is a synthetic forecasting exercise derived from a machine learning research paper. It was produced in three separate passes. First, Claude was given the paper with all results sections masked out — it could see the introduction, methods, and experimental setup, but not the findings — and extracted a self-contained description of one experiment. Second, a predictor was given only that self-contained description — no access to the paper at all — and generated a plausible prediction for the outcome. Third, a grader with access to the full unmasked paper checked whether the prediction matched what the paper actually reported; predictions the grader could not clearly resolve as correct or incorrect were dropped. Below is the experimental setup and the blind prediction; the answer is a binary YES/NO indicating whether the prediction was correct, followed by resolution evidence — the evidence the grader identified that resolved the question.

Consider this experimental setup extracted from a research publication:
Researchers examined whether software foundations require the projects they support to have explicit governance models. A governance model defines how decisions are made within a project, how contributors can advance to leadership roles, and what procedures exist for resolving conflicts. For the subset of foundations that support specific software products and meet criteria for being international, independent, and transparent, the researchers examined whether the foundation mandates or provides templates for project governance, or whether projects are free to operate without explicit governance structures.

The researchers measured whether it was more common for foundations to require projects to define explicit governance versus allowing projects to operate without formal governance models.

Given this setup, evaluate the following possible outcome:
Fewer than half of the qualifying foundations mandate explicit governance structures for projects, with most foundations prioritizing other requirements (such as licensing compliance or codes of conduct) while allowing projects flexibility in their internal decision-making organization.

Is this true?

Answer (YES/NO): YES